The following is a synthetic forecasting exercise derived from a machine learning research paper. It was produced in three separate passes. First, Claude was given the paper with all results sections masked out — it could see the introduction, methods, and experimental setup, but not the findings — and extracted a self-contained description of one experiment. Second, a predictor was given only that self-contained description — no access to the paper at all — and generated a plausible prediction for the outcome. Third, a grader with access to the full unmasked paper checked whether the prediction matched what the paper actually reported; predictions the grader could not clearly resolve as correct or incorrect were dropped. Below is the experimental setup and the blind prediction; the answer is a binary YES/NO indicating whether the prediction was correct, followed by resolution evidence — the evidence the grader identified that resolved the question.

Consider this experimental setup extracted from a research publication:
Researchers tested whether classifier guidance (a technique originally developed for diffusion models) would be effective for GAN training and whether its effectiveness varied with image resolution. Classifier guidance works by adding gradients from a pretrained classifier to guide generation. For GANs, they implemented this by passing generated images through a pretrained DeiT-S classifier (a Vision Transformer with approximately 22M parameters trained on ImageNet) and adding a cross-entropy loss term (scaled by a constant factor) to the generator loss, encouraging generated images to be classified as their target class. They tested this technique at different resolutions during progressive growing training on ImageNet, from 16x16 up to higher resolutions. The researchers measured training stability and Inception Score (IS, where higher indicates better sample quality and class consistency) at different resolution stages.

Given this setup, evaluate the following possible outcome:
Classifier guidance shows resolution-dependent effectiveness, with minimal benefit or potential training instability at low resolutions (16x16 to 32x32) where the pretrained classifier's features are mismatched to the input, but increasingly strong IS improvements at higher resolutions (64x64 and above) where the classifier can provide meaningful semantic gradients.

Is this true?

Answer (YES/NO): YES